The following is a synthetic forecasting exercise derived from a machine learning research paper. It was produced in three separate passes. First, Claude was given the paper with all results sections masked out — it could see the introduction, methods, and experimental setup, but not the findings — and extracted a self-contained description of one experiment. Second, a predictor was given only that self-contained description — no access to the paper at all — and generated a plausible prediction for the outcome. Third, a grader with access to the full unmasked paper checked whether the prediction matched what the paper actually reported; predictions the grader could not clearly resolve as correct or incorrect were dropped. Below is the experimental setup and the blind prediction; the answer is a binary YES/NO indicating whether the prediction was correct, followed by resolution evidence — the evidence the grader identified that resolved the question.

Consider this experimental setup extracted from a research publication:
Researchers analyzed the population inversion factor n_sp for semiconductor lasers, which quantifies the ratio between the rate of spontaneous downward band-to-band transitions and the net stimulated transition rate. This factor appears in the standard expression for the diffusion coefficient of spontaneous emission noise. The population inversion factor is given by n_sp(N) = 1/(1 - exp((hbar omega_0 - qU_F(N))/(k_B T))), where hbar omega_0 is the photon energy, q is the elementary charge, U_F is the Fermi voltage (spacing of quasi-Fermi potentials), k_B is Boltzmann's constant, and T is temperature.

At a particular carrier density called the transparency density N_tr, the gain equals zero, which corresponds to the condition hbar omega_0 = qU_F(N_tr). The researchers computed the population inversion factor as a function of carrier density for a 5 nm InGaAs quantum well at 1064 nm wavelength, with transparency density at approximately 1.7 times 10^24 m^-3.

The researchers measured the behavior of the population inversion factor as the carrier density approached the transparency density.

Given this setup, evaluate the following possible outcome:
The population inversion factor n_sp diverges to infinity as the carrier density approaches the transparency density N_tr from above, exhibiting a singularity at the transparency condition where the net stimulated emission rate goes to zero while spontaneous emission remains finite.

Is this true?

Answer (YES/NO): YES